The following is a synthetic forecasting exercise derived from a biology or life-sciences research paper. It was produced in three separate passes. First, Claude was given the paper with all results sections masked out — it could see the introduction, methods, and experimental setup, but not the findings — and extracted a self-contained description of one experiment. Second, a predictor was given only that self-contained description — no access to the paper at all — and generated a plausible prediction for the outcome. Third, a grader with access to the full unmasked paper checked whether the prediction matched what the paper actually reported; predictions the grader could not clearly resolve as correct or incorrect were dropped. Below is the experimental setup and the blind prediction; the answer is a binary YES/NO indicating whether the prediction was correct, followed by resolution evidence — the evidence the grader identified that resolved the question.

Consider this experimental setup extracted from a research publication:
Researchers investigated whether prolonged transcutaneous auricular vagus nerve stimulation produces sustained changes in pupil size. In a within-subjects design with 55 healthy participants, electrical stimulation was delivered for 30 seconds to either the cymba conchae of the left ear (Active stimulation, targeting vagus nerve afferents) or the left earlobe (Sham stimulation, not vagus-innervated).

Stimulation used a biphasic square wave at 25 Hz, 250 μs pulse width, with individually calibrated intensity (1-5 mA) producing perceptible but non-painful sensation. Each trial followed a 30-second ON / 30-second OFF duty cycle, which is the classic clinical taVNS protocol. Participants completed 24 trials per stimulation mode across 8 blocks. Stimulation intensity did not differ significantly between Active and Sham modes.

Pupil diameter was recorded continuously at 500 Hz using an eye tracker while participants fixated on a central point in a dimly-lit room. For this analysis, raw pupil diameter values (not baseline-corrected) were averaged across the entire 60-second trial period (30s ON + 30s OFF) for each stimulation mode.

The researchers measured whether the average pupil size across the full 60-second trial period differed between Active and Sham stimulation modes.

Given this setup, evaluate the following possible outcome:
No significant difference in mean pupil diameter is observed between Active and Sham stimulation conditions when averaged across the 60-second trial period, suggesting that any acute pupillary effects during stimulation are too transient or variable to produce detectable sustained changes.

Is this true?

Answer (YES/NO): YES